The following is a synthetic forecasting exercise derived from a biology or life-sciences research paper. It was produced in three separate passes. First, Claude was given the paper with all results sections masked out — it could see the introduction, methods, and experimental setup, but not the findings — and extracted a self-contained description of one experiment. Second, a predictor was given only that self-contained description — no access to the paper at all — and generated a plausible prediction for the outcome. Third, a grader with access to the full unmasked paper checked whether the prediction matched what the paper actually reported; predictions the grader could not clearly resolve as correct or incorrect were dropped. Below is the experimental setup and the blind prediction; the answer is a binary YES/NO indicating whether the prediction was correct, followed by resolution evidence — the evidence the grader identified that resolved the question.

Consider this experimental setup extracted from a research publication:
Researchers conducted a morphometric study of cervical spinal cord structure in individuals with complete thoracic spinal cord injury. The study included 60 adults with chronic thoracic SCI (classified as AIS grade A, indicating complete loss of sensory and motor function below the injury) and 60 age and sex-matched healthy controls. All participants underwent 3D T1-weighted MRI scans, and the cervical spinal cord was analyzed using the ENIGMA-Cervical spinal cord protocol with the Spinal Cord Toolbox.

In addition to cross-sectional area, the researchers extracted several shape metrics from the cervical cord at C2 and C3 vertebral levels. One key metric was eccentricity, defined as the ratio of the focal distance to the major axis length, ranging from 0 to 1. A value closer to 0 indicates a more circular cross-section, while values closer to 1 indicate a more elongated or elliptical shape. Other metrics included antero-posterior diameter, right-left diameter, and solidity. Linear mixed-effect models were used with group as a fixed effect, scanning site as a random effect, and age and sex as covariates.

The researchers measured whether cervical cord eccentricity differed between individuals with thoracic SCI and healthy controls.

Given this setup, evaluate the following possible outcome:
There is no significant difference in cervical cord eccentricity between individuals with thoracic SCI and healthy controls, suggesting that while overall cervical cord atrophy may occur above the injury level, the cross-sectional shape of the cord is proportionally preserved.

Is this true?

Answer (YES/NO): NO